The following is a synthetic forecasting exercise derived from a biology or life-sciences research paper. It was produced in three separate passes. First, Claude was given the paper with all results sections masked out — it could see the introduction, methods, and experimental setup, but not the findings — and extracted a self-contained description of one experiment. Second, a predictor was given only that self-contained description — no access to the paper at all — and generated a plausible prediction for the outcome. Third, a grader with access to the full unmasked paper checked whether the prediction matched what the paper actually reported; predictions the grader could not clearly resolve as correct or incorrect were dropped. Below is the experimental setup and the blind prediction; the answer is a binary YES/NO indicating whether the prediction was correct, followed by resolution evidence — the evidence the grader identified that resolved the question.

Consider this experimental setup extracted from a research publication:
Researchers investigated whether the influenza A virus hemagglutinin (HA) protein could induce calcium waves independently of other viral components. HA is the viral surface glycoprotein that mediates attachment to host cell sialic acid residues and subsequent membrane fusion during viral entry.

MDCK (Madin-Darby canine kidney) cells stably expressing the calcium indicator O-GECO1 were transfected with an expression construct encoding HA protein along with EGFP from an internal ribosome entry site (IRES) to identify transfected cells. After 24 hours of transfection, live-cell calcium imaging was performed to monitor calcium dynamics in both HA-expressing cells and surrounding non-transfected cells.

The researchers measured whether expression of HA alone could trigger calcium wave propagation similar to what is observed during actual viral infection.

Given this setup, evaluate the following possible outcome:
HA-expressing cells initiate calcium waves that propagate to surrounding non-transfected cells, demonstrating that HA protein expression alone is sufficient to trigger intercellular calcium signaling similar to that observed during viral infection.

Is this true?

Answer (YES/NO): NO